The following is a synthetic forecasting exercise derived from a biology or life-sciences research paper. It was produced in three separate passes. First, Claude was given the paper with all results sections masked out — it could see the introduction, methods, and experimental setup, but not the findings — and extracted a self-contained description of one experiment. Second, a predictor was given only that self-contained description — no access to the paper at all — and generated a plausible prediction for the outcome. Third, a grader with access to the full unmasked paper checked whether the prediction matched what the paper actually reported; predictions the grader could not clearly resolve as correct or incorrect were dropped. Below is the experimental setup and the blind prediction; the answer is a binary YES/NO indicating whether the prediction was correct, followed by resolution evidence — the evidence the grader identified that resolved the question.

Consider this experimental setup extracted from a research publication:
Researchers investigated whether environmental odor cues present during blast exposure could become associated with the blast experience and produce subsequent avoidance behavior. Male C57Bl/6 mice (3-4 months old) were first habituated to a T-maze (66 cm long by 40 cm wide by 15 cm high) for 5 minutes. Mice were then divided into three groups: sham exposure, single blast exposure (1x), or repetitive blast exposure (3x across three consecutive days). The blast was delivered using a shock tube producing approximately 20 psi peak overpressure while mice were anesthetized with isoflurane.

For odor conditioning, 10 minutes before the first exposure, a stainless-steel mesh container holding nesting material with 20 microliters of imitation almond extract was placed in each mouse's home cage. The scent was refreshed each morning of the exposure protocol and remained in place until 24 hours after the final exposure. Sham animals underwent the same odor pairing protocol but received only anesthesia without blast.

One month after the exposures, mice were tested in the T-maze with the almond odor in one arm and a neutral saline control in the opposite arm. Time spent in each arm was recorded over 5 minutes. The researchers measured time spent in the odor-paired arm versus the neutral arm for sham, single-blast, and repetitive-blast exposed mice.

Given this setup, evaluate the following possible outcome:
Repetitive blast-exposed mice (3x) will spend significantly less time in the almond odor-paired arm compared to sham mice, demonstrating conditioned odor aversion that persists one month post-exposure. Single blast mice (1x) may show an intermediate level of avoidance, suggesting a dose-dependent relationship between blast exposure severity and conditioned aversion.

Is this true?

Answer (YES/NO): NO